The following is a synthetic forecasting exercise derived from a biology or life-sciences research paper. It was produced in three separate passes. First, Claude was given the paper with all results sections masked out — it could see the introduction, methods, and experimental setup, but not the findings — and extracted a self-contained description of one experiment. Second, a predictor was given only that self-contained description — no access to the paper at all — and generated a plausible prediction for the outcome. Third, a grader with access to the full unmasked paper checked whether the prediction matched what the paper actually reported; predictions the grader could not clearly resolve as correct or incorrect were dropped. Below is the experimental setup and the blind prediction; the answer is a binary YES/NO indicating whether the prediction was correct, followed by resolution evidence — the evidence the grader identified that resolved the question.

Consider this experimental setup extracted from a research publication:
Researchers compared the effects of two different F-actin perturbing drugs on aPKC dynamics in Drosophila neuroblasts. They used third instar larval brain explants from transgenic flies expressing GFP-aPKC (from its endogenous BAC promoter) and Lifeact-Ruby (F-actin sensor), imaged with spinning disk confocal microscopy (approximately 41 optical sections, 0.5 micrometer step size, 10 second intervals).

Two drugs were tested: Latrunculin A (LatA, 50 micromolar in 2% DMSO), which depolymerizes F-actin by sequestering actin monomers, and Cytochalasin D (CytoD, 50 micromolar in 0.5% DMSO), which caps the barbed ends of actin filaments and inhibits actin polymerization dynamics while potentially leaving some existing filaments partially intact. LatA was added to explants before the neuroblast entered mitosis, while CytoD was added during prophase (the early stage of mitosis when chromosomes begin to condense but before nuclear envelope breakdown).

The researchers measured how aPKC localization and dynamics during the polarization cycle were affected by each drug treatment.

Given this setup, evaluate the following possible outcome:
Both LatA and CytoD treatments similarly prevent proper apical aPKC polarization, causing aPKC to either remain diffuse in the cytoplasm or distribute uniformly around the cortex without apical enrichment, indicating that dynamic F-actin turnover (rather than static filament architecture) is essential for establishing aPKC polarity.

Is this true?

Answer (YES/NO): NO